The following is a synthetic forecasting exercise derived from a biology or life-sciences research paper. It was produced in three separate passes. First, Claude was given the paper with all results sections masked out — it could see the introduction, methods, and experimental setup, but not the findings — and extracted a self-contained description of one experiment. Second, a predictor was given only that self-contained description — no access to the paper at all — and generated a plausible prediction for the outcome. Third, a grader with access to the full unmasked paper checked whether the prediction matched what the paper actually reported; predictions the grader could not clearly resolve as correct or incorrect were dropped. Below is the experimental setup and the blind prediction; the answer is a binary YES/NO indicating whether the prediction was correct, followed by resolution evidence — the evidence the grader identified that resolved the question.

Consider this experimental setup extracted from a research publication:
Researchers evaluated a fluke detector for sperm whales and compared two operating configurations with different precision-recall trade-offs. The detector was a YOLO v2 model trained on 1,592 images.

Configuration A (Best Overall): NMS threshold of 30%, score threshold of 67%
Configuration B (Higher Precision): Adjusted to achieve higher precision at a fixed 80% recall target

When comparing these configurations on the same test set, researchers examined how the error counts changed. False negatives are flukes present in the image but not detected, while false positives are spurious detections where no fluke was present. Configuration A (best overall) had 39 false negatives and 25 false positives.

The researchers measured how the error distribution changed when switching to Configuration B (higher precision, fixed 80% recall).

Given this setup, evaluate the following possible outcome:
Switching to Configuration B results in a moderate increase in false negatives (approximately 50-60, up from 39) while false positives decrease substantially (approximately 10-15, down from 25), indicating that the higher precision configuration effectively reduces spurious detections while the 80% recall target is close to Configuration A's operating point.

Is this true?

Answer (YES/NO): NO